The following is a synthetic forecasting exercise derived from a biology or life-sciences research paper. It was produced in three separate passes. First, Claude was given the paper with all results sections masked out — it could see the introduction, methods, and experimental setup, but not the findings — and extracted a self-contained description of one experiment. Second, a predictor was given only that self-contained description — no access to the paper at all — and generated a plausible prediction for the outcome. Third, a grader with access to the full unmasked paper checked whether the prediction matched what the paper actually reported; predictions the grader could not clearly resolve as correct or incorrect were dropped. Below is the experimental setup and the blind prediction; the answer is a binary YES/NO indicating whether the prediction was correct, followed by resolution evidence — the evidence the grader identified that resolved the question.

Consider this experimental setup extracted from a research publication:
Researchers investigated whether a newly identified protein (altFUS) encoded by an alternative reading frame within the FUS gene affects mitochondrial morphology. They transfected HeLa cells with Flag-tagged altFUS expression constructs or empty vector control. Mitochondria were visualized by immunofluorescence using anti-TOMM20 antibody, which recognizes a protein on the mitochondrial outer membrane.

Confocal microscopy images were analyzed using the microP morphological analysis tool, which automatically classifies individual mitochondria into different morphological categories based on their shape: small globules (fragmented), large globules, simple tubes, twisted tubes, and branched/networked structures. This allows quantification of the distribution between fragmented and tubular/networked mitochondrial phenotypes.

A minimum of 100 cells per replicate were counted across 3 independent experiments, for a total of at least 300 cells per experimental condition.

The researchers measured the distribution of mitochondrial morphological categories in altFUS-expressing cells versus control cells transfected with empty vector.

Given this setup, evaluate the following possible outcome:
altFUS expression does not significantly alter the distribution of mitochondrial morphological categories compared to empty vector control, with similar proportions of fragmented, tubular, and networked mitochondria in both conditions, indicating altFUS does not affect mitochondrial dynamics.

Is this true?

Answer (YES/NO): NO